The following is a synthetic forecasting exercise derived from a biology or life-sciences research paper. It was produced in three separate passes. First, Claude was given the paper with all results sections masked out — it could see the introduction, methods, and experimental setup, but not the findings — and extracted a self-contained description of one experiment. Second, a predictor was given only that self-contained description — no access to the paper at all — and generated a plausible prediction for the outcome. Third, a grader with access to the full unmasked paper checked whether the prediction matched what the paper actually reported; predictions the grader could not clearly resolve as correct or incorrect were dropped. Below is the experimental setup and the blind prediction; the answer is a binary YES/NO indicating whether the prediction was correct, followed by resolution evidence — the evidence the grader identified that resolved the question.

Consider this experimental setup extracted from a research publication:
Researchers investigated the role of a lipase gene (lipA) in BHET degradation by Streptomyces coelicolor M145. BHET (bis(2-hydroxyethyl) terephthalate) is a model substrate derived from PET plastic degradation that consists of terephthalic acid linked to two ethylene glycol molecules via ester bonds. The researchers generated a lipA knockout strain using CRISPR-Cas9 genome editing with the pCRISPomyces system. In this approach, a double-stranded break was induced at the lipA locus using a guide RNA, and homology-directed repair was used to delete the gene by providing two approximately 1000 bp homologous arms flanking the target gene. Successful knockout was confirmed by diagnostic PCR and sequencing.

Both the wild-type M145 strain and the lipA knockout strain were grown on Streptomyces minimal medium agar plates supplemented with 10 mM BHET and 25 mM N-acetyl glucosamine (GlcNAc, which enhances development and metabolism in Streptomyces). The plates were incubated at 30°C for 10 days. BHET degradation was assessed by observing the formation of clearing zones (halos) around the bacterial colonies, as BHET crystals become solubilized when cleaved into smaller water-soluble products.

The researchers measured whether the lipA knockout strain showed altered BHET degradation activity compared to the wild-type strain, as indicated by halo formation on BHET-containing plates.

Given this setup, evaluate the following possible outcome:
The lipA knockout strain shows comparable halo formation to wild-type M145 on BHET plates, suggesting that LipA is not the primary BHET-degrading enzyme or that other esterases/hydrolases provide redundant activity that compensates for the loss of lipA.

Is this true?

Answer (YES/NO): NO